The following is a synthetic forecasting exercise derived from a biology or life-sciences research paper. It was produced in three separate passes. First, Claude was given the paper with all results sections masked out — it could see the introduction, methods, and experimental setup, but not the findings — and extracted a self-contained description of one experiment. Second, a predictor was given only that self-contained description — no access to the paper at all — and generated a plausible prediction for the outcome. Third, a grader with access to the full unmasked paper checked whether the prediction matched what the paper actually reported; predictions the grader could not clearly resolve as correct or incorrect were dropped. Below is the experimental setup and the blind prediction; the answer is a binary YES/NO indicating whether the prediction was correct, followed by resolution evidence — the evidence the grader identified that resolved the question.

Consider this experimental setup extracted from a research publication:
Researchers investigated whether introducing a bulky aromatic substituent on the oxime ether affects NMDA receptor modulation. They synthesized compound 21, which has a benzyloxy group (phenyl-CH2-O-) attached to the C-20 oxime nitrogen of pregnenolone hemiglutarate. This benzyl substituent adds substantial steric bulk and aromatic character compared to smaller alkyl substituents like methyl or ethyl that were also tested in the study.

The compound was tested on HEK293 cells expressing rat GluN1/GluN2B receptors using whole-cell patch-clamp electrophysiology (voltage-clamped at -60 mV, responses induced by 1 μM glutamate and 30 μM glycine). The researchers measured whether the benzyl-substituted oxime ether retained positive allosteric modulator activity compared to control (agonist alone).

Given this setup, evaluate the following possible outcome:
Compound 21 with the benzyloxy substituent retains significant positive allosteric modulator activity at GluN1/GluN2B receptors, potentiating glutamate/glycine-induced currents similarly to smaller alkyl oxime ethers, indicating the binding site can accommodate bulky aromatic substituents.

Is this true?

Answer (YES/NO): NO